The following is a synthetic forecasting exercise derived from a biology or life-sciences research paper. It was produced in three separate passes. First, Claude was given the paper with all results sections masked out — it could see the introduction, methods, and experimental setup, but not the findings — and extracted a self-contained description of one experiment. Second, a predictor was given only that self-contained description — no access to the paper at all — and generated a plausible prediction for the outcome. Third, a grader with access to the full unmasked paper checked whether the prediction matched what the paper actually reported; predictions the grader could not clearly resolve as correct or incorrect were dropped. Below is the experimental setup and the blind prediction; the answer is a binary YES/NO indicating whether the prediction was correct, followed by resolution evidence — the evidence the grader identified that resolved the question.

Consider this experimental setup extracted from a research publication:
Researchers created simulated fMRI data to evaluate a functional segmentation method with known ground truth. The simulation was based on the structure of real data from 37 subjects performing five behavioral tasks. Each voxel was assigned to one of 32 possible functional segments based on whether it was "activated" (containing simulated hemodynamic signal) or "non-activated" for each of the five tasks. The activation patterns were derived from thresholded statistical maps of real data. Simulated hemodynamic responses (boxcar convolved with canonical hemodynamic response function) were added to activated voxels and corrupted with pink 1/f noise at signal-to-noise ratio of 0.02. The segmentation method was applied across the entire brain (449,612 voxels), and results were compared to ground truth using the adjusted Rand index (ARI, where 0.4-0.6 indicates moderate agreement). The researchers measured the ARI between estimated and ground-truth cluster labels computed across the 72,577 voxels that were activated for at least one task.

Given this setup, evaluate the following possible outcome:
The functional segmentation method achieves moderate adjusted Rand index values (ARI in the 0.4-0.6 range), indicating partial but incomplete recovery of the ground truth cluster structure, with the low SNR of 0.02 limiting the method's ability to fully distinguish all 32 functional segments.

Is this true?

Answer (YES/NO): YES